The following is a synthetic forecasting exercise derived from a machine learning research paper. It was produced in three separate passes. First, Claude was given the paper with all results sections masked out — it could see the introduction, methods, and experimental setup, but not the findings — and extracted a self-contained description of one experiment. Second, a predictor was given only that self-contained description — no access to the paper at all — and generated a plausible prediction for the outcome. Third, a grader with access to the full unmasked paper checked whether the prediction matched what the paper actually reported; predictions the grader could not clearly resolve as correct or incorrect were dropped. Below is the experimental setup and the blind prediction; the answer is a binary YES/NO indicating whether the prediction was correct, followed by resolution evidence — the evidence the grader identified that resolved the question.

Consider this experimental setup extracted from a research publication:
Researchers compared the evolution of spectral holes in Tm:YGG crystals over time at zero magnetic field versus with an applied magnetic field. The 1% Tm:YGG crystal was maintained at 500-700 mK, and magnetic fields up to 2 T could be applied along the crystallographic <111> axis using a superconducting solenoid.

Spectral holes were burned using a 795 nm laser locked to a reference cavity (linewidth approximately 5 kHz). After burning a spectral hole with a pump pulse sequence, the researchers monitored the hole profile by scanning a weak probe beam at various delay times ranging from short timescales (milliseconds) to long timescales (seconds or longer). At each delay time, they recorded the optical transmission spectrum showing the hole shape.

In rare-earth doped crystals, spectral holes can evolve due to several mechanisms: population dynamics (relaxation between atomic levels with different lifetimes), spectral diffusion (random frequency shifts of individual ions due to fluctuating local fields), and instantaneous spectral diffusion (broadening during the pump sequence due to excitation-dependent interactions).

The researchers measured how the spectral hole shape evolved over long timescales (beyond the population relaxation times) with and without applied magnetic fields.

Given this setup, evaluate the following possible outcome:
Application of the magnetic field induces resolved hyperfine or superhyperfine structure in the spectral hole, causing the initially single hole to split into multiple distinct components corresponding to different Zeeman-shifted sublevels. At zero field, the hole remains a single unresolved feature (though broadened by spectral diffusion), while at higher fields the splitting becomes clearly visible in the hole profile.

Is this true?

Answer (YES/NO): NO